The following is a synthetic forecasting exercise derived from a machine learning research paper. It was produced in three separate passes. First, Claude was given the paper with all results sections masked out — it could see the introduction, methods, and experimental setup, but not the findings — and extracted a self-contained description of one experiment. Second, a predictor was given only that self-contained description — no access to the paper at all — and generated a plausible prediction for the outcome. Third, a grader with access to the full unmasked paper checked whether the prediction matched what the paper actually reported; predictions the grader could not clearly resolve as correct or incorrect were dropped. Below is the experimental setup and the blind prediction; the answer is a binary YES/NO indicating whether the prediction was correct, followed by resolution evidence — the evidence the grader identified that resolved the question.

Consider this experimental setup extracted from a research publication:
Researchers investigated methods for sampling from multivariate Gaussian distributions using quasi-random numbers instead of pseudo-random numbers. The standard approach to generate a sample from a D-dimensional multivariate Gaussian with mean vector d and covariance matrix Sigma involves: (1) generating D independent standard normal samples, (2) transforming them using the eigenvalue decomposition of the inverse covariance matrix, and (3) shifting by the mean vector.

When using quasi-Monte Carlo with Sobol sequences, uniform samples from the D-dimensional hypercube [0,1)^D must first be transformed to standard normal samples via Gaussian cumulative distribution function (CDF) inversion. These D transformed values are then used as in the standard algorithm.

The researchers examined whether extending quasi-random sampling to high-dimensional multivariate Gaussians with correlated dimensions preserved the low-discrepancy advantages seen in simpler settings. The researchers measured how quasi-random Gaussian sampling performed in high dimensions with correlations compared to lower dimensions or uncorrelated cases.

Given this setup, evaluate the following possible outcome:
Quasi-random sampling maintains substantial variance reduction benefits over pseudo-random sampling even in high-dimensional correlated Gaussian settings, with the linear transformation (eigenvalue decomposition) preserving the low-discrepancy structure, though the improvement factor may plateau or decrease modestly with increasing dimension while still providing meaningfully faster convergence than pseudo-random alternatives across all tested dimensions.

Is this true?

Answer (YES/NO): YES